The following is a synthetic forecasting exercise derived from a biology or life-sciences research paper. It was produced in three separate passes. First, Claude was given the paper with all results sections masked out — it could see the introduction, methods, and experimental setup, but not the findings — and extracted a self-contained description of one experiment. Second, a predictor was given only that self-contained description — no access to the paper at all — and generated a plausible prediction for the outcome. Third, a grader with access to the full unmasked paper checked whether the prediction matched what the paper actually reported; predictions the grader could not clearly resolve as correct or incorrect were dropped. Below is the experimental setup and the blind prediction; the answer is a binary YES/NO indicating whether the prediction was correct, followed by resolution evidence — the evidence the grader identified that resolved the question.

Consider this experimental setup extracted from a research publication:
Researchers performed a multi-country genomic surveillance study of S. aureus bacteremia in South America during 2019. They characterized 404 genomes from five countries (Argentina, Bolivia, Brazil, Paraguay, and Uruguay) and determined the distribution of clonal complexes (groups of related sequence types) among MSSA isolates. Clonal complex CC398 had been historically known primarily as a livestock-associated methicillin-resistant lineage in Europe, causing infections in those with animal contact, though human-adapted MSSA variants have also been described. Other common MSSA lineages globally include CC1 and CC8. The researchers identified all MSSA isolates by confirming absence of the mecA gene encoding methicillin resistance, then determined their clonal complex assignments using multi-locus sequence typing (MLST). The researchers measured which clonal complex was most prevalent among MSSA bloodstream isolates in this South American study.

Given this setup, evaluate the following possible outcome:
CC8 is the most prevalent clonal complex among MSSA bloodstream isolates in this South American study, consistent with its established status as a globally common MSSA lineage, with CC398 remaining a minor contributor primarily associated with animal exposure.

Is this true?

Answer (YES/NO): NO